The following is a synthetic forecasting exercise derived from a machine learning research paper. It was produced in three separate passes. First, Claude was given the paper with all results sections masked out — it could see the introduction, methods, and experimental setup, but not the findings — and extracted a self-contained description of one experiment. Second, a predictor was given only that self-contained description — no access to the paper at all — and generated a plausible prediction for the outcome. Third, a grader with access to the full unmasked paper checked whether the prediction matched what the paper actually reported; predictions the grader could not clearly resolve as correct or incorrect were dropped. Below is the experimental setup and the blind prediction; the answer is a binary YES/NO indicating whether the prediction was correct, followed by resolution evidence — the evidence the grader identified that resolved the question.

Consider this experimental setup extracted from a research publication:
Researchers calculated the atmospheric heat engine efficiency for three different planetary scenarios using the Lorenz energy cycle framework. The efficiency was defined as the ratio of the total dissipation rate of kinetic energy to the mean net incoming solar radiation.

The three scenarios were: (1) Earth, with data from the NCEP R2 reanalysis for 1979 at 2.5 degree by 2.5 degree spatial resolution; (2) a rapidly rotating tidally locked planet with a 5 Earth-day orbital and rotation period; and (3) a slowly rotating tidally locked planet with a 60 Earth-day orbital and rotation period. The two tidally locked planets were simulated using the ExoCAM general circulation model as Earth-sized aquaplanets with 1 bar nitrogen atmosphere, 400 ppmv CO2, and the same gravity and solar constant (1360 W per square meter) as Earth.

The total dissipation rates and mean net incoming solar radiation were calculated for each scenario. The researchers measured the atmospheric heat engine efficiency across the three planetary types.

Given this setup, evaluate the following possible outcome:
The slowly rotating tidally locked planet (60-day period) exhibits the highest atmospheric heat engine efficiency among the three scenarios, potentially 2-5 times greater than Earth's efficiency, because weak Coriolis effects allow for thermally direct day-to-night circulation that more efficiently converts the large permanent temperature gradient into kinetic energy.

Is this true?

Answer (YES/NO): NO